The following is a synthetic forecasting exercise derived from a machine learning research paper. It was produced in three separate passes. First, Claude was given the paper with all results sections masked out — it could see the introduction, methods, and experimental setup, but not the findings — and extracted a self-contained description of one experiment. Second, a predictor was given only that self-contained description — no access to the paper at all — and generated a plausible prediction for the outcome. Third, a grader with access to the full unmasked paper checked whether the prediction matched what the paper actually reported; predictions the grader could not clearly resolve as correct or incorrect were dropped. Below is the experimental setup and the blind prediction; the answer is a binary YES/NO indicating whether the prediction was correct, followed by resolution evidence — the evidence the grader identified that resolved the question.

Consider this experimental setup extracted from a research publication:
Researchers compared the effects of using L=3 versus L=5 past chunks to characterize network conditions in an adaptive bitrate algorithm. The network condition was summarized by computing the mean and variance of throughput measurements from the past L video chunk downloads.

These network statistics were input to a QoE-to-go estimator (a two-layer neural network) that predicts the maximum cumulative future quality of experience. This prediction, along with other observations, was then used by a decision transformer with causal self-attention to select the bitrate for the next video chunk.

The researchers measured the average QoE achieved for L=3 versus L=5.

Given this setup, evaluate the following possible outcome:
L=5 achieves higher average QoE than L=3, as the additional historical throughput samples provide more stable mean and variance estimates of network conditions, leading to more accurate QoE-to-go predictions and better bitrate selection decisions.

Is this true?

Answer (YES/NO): NO